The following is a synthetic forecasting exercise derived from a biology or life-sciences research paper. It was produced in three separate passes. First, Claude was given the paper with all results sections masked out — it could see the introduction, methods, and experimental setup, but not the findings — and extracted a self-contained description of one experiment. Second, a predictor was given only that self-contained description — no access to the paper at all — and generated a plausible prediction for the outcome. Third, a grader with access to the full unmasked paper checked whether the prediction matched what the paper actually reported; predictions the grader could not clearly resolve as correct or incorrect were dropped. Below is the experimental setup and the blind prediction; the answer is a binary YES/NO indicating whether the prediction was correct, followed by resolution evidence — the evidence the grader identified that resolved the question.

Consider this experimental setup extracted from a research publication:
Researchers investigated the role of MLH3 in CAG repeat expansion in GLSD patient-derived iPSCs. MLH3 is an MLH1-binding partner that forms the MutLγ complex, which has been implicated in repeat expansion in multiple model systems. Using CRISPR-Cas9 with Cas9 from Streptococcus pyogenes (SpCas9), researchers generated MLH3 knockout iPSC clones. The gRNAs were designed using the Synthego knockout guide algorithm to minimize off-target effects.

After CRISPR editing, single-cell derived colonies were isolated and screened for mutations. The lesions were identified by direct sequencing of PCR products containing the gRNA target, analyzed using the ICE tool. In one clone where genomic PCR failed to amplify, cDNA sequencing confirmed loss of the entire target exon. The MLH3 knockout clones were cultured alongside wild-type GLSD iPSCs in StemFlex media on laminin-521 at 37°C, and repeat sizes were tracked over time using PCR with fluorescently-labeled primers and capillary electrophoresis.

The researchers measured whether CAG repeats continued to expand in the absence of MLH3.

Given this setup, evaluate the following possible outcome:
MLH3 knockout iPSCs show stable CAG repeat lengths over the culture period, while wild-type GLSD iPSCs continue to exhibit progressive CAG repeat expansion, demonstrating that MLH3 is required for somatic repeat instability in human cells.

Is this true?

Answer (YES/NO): YES